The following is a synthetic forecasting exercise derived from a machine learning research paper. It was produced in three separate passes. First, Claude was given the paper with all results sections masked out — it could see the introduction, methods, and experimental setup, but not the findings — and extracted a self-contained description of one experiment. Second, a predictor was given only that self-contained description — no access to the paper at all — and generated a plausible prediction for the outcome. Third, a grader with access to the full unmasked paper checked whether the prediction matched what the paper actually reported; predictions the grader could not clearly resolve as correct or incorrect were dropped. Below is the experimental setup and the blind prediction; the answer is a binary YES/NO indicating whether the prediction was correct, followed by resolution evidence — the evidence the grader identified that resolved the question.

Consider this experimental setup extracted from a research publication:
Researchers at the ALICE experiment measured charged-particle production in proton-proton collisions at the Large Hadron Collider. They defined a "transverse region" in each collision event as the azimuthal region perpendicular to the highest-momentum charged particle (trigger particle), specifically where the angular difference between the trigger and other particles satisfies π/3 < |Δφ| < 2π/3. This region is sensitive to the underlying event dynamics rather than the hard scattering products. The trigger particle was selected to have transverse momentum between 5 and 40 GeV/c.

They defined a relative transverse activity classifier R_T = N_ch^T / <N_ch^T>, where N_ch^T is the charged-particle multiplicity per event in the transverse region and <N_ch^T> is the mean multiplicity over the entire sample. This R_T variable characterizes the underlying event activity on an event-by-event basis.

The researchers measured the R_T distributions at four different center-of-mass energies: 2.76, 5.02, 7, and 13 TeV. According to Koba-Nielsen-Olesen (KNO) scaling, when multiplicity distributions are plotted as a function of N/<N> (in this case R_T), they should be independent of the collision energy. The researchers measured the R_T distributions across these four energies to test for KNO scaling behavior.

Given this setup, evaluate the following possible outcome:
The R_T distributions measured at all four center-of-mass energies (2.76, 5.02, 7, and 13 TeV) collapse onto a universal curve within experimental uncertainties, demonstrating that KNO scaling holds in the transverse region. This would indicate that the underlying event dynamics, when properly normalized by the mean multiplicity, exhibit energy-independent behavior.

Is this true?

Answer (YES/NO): NO